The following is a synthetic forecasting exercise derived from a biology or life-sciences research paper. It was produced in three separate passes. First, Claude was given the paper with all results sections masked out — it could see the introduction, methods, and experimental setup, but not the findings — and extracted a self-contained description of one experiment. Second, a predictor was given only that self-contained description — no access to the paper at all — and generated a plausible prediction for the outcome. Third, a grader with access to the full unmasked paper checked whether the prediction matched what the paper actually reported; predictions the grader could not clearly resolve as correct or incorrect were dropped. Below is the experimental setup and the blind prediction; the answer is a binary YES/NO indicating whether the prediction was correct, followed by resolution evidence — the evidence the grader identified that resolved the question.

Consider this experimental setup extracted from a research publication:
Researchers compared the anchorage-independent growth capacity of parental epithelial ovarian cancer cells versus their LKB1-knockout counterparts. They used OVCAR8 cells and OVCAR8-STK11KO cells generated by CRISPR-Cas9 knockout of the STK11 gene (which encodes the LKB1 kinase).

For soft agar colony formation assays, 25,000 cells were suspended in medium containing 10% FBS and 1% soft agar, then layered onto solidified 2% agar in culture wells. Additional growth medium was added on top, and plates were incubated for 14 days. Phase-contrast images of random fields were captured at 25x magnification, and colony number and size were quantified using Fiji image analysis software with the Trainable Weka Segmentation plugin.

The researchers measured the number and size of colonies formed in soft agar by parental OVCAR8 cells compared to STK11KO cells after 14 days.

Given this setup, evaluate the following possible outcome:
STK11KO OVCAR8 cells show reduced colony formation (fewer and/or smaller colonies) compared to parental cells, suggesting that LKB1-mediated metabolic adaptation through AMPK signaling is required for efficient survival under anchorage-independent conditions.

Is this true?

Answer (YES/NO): NO